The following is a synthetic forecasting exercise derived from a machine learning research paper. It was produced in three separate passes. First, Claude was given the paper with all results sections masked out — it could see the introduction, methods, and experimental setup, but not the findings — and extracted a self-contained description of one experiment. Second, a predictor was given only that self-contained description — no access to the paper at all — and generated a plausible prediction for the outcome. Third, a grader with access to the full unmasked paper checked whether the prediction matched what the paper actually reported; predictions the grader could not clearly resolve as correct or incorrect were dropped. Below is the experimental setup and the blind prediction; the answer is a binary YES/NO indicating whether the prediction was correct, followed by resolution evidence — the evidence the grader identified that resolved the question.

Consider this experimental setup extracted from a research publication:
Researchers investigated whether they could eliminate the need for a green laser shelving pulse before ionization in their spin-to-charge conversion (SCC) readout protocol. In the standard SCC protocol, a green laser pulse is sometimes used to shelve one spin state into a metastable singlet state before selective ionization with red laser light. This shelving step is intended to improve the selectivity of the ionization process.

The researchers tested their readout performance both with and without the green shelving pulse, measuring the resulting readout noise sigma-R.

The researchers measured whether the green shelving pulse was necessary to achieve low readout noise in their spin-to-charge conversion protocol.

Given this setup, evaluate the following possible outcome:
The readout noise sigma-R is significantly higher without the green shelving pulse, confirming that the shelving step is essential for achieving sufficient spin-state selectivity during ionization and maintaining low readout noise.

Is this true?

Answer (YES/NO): NO